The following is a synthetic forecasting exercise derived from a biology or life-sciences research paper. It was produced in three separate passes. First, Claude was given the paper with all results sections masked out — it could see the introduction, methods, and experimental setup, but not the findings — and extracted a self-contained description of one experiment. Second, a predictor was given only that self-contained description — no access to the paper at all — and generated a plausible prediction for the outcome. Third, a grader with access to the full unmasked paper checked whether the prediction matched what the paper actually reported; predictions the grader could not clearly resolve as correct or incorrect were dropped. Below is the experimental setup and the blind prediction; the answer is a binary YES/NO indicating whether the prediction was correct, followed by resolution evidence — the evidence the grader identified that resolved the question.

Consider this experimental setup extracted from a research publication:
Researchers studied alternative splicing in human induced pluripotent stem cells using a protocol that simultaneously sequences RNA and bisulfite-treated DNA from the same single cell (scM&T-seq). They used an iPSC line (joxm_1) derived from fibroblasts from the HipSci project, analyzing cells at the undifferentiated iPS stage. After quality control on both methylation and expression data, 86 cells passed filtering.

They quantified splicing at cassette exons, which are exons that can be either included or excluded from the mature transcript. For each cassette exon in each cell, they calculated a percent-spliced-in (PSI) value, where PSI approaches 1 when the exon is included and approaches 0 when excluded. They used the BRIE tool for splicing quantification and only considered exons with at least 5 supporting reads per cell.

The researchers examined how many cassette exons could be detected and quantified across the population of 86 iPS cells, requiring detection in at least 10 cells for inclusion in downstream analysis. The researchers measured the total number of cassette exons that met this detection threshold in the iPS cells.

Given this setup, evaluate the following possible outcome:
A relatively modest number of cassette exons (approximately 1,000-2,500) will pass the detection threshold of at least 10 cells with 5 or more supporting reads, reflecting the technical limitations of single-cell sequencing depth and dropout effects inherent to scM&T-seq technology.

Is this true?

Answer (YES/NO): NO